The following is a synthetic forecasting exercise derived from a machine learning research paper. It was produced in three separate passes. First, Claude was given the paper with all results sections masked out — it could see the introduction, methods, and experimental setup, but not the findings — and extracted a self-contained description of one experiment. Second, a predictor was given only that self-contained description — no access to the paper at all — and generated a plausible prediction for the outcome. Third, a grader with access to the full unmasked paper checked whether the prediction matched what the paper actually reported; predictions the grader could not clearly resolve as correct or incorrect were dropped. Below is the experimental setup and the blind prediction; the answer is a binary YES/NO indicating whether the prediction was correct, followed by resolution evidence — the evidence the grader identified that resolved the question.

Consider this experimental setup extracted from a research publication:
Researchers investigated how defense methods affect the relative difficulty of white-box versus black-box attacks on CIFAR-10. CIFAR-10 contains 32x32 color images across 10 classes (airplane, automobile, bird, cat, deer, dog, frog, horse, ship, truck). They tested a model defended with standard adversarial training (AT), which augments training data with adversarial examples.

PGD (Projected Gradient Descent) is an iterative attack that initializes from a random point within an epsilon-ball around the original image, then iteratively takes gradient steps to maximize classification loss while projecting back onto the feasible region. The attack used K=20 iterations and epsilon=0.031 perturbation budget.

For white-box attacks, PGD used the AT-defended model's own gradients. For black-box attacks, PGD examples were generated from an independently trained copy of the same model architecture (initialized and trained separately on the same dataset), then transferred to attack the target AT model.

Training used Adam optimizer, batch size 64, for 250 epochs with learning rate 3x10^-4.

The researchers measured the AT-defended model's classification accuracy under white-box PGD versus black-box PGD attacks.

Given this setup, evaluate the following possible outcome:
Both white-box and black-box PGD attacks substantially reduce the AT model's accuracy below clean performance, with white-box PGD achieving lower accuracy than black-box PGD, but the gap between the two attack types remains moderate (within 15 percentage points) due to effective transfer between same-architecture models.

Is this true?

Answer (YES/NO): NO